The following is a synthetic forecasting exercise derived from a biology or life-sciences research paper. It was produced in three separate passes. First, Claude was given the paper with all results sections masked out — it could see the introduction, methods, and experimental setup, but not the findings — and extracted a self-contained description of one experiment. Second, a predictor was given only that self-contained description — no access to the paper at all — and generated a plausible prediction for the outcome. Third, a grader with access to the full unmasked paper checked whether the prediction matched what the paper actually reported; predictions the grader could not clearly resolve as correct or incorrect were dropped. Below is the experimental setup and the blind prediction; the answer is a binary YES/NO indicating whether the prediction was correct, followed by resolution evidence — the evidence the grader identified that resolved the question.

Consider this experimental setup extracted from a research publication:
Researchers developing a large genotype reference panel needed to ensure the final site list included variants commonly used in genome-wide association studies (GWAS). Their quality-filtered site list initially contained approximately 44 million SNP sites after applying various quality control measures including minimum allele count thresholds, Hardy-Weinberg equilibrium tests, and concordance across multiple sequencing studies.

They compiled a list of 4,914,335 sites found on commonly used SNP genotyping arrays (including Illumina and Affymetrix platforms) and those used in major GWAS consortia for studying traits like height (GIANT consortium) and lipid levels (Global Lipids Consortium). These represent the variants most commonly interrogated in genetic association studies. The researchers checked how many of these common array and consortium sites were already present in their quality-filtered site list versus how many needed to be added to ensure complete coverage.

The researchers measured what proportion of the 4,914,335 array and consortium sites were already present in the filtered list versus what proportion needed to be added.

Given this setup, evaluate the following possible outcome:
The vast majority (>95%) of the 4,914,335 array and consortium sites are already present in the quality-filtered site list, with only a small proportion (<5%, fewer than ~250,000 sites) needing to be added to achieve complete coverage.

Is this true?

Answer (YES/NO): YES